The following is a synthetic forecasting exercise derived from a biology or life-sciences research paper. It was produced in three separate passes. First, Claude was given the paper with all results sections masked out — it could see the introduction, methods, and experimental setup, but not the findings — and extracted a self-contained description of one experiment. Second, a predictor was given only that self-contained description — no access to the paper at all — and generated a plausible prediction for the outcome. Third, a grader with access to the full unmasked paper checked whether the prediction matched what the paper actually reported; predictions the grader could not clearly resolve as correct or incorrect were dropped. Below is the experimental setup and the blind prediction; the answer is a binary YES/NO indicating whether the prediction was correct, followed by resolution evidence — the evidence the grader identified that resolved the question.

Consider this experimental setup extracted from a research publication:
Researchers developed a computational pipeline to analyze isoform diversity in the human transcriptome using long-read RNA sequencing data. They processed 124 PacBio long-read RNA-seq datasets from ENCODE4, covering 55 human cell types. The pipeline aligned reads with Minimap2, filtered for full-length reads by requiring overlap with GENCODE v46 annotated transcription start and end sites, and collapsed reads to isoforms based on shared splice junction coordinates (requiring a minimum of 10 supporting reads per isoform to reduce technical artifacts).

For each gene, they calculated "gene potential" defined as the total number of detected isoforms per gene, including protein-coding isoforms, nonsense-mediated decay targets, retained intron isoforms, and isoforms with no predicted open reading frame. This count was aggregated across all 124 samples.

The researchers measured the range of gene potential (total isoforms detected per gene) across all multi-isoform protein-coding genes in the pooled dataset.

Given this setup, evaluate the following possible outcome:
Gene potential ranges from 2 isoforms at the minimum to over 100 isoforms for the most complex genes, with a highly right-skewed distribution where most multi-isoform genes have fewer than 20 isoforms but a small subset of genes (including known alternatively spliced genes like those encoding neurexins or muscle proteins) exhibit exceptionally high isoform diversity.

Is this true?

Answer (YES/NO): NO